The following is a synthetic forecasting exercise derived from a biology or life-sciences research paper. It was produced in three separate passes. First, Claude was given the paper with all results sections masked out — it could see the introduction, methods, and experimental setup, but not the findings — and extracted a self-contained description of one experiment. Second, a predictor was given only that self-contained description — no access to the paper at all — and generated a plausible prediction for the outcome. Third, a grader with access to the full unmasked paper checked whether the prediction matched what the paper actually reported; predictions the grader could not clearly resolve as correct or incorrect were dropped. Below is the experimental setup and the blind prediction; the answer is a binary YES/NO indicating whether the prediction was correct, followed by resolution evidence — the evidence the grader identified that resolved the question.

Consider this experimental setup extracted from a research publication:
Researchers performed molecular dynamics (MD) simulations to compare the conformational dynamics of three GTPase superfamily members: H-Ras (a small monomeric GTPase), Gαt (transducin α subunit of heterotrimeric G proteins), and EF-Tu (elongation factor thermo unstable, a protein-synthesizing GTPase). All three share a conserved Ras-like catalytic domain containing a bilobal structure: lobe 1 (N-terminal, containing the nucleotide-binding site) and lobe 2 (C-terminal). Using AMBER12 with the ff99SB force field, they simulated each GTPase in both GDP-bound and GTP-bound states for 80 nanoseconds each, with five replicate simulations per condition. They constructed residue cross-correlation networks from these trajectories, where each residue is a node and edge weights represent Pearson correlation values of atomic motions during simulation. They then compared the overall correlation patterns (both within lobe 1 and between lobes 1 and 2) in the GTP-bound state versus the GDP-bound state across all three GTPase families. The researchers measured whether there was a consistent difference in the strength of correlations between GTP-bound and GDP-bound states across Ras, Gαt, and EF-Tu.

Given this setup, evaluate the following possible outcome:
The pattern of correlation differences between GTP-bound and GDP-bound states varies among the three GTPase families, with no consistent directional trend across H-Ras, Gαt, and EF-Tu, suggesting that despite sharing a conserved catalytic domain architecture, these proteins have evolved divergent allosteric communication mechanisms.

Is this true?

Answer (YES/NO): NO